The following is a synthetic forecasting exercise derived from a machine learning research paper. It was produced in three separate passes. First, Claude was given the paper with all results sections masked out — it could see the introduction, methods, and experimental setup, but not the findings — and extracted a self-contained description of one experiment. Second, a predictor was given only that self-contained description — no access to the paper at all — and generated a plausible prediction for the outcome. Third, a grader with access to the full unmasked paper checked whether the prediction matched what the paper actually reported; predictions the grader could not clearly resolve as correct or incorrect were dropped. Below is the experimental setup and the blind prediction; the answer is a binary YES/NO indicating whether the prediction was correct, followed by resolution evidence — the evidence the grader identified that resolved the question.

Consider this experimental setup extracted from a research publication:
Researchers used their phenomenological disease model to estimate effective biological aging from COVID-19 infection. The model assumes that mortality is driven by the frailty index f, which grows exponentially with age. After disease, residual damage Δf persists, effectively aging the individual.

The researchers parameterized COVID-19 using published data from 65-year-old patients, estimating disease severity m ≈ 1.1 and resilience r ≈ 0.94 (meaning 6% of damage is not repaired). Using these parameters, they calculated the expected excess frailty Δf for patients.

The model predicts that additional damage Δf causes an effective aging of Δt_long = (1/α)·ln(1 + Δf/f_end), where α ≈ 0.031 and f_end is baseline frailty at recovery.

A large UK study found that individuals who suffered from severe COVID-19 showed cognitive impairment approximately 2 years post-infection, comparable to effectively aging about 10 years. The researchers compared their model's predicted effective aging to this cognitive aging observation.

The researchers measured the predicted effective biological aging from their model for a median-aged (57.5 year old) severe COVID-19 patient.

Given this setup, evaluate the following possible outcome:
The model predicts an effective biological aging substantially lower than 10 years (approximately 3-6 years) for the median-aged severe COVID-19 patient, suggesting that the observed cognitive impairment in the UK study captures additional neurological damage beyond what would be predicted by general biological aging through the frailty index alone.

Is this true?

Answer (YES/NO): NO